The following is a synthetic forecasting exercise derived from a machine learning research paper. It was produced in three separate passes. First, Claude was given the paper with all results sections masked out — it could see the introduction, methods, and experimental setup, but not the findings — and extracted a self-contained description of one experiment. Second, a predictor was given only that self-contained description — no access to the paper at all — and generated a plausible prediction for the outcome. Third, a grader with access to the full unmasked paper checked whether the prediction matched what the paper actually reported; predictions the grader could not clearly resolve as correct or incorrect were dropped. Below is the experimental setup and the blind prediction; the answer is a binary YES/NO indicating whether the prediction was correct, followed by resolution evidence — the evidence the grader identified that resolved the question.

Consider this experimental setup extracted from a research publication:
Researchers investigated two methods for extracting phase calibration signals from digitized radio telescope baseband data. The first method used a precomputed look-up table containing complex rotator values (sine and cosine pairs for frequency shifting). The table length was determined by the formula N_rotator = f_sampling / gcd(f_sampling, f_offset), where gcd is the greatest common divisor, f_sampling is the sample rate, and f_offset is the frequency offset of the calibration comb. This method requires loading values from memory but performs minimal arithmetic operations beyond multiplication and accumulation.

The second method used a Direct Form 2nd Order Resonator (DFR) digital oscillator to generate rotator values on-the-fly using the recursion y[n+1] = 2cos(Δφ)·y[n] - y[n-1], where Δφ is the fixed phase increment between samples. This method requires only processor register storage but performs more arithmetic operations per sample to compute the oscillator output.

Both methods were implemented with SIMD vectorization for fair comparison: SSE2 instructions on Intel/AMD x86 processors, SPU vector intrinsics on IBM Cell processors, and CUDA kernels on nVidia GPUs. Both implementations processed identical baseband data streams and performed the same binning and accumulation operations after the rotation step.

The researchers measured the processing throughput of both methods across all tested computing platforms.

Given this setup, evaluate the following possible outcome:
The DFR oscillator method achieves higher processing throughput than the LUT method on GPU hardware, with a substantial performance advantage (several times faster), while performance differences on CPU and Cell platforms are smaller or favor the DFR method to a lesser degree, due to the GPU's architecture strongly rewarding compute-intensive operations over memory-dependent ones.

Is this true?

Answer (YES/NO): NO